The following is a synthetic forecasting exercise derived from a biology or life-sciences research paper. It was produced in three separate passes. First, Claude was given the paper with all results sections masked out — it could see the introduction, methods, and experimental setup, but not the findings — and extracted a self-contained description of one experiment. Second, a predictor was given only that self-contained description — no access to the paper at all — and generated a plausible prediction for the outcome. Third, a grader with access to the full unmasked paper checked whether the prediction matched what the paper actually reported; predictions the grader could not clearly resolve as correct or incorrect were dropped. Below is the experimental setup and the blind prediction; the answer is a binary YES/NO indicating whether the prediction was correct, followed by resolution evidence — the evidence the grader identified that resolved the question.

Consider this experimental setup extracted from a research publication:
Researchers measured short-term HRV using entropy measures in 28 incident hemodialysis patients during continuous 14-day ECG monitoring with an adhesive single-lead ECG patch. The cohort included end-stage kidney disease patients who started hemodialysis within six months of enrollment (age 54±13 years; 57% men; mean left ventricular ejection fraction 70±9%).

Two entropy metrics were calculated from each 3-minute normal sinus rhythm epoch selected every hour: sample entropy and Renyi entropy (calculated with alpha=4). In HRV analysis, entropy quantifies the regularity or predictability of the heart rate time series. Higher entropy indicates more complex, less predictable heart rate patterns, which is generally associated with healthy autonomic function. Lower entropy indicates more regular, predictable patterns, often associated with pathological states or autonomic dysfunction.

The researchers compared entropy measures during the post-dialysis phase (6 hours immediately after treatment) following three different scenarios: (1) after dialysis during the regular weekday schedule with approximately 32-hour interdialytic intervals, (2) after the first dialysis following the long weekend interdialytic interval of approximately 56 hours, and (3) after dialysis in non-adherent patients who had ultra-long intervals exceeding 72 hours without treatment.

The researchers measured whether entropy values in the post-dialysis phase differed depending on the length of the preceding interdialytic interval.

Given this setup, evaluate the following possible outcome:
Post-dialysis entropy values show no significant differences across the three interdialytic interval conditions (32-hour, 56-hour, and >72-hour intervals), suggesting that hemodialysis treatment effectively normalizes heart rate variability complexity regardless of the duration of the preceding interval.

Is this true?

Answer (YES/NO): YES